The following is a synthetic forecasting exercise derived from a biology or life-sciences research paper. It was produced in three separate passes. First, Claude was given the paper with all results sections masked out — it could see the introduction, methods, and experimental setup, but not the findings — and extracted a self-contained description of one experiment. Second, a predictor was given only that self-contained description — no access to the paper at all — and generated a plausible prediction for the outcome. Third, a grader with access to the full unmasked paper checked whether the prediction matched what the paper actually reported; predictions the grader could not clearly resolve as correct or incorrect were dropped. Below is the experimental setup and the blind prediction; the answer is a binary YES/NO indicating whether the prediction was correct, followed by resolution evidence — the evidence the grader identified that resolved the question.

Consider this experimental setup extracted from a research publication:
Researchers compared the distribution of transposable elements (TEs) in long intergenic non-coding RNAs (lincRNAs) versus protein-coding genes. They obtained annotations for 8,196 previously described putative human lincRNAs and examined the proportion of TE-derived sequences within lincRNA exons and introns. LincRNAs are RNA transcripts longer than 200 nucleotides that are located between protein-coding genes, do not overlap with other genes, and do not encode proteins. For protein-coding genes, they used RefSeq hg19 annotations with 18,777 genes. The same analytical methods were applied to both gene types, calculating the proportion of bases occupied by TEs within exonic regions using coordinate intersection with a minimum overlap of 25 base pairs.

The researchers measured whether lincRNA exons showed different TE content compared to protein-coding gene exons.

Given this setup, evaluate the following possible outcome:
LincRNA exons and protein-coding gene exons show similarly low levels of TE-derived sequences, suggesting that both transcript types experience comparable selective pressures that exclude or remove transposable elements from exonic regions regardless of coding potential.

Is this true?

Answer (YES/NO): NO